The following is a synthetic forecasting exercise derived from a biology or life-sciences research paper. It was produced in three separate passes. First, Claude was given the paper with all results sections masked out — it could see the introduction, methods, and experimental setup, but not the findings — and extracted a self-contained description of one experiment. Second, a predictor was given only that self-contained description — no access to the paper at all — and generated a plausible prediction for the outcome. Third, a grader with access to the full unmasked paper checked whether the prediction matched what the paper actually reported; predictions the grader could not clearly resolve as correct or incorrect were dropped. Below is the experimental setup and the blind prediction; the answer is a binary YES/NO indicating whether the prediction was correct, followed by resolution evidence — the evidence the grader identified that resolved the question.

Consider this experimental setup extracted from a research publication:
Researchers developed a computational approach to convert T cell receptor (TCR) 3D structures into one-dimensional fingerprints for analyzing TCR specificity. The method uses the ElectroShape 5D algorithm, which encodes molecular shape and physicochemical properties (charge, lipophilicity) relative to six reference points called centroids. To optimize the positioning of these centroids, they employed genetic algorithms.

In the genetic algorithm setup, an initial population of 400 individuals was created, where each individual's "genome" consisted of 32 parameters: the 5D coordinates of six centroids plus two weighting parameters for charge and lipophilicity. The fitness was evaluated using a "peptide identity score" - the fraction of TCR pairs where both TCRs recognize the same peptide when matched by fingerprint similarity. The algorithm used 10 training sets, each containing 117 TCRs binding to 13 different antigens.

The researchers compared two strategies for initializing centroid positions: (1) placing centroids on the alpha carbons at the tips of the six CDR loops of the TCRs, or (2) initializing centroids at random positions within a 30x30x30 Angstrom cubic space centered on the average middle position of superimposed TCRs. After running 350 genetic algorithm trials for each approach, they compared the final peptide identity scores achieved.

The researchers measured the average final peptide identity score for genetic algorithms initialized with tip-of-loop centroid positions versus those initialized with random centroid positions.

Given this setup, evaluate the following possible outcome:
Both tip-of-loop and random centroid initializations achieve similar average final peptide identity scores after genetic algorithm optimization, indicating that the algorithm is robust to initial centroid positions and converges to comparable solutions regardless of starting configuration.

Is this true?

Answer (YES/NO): NO